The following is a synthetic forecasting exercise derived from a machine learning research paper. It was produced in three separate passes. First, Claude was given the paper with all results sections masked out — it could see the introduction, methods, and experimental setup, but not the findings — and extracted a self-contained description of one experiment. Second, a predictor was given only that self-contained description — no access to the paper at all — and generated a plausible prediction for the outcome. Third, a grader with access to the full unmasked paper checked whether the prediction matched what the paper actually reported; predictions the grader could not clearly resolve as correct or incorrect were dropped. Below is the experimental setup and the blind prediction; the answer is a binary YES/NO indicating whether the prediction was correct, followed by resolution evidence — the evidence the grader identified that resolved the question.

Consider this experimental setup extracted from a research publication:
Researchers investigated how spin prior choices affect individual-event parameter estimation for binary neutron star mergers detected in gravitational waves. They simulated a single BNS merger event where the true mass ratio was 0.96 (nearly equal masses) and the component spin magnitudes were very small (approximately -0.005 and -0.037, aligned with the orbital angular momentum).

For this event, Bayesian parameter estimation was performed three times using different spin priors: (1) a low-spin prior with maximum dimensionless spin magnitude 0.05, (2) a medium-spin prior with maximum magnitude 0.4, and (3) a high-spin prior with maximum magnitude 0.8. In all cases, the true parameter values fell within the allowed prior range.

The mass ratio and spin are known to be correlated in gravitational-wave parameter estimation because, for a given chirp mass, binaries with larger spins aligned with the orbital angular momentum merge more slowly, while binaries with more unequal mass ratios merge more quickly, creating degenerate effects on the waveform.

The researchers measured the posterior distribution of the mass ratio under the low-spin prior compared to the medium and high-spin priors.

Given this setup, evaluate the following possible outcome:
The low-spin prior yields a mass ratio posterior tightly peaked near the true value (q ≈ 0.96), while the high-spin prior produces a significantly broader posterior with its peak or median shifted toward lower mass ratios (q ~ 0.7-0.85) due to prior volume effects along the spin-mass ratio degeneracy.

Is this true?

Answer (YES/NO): NO